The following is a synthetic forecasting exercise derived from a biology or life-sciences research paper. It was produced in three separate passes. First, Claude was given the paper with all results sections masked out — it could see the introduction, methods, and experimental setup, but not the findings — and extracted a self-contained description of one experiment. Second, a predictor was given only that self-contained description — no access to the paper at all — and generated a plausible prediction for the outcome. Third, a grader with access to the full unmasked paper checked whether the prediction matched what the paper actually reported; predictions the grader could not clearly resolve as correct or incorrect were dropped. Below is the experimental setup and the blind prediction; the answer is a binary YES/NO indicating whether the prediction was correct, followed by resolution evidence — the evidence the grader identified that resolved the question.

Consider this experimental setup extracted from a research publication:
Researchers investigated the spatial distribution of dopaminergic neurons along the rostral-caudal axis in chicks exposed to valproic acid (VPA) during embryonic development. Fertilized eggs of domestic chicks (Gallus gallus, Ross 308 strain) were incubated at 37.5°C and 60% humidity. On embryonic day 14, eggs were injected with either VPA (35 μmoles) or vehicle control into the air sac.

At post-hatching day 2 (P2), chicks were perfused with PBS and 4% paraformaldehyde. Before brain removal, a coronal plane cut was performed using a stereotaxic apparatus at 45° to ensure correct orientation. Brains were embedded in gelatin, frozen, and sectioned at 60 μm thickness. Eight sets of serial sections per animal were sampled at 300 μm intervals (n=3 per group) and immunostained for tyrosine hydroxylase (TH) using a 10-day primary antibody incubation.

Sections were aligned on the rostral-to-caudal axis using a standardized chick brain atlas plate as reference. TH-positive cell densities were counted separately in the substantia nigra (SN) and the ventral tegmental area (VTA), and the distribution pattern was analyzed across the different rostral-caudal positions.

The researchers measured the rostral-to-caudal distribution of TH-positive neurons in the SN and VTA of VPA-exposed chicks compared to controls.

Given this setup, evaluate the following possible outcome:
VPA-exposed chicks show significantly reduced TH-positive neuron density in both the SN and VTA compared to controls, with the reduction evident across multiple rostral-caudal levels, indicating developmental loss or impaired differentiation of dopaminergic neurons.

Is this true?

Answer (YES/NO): NO